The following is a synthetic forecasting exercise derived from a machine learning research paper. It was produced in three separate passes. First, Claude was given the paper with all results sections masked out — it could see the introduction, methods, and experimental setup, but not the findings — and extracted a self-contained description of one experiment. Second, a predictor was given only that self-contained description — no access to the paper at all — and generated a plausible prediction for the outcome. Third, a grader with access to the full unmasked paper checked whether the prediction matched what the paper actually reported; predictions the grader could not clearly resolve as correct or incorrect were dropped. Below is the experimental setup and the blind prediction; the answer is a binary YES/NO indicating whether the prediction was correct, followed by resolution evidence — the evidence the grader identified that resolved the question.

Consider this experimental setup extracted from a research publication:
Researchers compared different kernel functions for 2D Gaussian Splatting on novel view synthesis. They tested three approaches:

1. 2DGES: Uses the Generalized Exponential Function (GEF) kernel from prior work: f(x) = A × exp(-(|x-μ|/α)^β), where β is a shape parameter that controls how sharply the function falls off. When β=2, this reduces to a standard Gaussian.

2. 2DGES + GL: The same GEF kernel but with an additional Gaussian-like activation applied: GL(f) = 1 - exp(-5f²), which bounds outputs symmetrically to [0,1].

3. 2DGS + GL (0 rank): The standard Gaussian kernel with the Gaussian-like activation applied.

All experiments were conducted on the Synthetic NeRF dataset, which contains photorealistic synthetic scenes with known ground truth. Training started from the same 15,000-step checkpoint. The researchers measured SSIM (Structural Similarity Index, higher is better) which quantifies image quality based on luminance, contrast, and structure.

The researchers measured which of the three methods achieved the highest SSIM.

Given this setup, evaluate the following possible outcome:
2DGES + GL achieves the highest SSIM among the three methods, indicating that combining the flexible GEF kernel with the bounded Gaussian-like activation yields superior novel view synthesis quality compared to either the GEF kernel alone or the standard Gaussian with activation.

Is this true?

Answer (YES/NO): NO